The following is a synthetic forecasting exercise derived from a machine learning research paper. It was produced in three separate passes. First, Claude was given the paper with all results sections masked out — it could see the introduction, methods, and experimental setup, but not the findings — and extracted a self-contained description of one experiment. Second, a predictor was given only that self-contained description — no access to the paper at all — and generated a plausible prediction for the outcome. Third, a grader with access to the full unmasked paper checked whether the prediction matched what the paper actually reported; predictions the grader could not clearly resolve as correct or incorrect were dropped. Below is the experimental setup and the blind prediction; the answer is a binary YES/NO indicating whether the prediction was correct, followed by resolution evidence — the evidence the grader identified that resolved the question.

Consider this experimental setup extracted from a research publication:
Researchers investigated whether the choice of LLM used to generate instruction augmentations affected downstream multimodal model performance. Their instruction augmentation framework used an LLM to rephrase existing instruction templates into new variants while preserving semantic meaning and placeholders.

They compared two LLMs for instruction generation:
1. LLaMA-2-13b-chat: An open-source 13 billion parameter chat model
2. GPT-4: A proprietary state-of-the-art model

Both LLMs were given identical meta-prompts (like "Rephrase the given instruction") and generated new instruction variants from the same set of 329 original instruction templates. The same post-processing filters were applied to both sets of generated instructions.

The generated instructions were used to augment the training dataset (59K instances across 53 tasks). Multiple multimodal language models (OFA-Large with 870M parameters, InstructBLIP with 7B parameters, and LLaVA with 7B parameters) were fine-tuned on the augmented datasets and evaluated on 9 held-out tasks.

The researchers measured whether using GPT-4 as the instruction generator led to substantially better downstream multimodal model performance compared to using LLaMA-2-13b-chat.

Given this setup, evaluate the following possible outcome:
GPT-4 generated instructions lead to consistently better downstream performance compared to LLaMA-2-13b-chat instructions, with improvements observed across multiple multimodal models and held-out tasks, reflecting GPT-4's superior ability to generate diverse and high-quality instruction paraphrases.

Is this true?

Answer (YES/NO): NO